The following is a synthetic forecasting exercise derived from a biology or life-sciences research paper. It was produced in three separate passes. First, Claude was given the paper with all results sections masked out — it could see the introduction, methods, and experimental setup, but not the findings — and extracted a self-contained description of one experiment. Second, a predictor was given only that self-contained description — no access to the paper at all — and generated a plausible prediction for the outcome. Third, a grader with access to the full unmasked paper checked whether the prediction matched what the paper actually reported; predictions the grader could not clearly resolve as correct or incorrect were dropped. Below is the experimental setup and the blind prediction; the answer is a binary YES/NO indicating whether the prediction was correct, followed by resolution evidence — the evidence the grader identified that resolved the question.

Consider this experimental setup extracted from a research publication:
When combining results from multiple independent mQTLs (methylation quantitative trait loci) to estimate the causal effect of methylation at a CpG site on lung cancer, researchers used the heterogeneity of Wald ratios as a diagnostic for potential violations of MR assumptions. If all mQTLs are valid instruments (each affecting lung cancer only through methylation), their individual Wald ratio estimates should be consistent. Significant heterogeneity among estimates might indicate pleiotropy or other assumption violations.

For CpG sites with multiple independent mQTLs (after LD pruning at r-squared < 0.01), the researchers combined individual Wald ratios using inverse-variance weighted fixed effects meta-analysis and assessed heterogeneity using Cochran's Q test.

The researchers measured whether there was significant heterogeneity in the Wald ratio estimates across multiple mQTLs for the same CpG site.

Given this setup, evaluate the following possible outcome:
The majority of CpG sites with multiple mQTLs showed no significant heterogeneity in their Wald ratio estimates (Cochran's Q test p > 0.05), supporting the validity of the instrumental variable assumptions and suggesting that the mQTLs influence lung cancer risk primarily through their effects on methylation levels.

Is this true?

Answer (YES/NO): YES